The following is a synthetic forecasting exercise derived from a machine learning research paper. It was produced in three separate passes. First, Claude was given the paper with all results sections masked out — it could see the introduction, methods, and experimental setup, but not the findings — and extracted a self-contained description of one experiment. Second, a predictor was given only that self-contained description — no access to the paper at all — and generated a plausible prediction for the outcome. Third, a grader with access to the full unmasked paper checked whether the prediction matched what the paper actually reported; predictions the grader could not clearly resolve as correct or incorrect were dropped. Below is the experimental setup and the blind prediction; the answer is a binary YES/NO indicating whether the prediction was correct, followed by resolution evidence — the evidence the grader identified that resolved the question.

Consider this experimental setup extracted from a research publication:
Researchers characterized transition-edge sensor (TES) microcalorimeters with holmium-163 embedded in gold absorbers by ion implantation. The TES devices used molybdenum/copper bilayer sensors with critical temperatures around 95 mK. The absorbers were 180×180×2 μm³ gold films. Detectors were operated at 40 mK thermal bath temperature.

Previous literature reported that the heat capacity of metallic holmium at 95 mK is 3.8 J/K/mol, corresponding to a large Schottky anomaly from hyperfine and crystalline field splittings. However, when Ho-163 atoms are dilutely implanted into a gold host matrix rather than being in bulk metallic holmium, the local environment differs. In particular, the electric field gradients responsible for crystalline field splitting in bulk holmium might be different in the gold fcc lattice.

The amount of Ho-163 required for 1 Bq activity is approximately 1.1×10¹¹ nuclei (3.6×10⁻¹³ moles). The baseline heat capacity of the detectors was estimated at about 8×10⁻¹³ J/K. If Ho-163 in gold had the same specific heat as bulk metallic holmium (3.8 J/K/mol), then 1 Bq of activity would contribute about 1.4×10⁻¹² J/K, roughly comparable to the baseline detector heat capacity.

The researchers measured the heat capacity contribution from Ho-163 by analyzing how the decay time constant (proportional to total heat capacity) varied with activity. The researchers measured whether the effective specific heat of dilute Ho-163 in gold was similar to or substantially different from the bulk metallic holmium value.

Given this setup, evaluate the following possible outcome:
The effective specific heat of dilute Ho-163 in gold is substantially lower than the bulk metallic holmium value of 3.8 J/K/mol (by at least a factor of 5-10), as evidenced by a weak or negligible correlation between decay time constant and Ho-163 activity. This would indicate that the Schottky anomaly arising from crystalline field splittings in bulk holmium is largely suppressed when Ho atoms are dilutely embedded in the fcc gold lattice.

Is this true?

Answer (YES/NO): NO